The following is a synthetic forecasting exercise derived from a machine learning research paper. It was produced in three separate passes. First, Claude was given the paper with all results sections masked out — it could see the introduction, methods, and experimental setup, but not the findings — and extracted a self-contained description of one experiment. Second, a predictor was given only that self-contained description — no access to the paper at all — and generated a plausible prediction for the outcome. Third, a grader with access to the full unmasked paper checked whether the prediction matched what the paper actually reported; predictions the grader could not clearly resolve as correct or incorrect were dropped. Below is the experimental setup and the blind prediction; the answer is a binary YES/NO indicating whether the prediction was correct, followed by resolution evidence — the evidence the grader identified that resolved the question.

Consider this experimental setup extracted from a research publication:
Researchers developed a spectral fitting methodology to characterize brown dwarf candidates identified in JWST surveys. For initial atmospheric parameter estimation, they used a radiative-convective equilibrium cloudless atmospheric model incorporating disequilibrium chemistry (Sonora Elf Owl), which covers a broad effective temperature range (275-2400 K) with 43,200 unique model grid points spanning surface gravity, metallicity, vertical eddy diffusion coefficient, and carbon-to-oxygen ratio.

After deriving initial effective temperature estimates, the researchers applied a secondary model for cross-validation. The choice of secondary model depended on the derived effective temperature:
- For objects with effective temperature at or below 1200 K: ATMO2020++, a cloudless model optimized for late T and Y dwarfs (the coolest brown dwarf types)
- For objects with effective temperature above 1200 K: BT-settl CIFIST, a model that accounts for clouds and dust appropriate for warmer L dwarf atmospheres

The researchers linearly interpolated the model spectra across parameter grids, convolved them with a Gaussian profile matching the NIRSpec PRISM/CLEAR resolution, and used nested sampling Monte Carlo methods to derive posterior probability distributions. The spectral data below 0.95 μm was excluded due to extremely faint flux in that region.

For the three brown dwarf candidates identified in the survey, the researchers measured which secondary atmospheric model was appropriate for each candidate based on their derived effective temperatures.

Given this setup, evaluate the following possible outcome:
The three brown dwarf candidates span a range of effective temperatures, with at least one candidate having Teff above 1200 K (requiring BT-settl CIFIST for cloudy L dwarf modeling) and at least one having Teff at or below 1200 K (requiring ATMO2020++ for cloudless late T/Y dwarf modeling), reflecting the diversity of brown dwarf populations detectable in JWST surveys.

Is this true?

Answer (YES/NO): YES